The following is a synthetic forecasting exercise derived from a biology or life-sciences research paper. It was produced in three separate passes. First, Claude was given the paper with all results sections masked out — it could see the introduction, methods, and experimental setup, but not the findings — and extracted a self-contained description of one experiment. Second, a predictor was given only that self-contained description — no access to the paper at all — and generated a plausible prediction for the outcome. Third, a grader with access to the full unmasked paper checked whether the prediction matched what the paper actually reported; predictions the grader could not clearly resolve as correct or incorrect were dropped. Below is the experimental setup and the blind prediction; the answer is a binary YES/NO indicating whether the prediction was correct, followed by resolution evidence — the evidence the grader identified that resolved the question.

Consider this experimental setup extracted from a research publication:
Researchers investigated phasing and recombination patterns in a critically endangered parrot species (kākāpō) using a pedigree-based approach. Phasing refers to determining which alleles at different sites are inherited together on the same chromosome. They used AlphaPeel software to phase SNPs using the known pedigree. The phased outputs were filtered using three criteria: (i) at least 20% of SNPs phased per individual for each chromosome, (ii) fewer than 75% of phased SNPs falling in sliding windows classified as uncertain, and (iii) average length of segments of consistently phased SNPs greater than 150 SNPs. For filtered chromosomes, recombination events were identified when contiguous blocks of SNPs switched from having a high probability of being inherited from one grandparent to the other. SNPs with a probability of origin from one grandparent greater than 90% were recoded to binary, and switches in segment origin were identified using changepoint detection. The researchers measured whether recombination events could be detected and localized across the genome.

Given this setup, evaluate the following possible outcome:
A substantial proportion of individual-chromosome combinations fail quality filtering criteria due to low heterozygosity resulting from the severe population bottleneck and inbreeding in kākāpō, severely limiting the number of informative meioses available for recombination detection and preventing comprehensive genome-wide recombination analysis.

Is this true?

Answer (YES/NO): NO